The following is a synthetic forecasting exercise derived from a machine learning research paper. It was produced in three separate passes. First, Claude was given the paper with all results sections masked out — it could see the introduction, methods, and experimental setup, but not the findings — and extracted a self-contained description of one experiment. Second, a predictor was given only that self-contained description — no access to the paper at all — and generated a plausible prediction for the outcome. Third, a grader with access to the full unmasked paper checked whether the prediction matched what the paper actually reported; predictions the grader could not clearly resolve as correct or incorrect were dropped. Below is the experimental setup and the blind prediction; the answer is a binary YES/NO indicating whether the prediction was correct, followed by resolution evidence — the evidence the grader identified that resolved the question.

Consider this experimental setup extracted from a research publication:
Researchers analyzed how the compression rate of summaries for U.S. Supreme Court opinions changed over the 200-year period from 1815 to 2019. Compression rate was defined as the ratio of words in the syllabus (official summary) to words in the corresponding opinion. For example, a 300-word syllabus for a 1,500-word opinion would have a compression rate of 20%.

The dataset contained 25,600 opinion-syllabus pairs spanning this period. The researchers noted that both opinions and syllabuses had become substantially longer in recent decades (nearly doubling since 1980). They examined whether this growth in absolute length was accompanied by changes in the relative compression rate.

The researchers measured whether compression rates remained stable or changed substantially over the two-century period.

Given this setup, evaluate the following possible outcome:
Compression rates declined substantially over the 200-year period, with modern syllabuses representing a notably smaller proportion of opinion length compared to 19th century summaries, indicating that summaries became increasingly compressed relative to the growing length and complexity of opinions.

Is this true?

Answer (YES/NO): NO